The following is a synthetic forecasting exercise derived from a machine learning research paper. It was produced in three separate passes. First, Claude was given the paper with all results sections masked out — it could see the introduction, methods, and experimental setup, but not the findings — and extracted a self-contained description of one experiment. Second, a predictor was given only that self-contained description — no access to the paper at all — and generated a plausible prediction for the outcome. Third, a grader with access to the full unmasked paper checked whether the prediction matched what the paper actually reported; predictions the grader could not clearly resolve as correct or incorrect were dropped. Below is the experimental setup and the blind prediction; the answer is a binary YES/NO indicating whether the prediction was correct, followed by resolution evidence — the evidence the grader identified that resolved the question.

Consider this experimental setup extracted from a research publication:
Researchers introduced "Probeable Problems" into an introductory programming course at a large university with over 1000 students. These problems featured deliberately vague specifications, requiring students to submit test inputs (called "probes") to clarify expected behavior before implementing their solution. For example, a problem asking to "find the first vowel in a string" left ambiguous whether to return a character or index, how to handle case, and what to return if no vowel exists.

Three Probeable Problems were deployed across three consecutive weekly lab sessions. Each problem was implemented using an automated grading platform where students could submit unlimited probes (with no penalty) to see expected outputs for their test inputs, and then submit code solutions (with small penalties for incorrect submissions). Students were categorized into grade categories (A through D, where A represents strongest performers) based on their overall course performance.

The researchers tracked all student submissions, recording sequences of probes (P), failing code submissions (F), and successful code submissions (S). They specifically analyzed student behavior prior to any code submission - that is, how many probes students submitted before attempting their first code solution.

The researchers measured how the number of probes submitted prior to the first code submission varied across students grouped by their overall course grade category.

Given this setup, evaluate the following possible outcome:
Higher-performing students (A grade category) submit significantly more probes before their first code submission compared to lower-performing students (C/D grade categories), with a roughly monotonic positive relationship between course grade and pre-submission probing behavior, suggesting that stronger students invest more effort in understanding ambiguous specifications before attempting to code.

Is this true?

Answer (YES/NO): YES